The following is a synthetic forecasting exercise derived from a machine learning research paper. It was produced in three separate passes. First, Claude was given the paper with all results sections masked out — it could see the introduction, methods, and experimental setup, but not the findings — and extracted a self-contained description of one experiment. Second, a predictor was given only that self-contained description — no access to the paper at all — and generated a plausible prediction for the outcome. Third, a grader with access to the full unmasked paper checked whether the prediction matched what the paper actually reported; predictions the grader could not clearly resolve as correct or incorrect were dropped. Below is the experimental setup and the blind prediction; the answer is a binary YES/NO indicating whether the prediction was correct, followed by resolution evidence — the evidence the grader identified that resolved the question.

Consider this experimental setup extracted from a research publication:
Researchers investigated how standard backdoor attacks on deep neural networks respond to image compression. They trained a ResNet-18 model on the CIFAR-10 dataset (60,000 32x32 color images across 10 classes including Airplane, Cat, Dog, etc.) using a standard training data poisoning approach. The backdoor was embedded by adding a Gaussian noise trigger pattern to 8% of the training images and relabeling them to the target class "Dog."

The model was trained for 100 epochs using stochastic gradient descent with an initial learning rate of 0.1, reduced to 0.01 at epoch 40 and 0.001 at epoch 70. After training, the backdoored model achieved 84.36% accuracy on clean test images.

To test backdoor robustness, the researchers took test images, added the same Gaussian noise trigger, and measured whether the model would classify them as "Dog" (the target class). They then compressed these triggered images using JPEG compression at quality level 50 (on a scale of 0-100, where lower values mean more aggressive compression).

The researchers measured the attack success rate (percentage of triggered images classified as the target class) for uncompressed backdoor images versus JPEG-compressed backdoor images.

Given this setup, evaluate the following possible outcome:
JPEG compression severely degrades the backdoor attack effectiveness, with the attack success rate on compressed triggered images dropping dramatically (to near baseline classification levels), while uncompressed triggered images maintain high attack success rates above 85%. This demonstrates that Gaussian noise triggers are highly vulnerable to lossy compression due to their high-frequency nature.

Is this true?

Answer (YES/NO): YES